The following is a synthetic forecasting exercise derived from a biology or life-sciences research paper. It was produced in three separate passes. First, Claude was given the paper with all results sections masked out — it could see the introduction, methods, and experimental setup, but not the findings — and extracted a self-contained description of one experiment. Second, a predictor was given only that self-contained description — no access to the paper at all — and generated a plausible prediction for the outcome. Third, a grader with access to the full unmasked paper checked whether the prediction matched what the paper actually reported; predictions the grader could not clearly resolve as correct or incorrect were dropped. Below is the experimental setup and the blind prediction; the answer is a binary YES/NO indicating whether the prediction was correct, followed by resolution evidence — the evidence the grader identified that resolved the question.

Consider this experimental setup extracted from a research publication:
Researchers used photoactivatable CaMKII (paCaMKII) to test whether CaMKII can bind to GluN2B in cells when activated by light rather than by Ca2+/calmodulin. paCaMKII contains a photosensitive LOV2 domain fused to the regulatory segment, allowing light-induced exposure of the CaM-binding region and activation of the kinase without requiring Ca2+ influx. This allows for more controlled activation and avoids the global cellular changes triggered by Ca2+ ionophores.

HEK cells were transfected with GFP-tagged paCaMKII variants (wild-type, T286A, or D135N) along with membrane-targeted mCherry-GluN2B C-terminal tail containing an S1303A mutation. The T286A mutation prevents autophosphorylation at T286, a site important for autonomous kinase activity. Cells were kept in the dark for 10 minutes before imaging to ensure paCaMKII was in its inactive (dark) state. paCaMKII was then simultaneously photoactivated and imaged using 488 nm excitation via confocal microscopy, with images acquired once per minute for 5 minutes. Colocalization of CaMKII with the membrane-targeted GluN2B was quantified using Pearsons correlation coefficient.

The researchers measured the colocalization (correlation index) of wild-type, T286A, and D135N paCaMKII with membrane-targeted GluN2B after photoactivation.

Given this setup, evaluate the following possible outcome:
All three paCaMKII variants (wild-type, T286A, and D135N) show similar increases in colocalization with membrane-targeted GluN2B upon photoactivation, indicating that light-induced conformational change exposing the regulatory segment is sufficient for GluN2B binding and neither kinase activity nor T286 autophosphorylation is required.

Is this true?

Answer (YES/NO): NO